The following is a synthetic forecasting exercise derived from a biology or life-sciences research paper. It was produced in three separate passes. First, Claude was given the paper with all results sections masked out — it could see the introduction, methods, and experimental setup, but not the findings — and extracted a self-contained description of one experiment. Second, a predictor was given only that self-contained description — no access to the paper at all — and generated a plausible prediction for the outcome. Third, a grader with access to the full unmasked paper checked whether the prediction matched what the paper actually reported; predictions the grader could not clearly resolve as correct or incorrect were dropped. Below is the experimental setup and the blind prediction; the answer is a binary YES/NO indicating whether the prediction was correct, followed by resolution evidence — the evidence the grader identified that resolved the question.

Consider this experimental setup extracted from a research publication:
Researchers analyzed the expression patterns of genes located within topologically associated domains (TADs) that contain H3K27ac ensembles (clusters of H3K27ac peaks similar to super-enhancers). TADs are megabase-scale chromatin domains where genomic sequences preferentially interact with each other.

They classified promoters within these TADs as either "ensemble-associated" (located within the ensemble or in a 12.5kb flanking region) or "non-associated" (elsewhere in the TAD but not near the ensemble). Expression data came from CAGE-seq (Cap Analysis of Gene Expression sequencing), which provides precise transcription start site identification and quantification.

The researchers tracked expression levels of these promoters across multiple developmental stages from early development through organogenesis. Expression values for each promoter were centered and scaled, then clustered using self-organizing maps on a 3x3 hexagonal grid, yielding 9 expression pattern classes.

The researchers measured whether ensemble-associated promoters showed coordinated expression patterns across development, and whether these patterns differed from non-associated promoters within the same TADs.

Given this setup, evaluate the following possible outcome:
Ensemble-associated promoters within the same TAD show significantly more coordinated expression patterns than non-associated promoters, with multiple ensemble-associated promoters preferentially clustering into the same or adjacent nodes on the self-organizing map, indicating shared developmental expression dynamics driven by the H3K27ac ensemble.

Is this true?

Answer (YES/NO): YES